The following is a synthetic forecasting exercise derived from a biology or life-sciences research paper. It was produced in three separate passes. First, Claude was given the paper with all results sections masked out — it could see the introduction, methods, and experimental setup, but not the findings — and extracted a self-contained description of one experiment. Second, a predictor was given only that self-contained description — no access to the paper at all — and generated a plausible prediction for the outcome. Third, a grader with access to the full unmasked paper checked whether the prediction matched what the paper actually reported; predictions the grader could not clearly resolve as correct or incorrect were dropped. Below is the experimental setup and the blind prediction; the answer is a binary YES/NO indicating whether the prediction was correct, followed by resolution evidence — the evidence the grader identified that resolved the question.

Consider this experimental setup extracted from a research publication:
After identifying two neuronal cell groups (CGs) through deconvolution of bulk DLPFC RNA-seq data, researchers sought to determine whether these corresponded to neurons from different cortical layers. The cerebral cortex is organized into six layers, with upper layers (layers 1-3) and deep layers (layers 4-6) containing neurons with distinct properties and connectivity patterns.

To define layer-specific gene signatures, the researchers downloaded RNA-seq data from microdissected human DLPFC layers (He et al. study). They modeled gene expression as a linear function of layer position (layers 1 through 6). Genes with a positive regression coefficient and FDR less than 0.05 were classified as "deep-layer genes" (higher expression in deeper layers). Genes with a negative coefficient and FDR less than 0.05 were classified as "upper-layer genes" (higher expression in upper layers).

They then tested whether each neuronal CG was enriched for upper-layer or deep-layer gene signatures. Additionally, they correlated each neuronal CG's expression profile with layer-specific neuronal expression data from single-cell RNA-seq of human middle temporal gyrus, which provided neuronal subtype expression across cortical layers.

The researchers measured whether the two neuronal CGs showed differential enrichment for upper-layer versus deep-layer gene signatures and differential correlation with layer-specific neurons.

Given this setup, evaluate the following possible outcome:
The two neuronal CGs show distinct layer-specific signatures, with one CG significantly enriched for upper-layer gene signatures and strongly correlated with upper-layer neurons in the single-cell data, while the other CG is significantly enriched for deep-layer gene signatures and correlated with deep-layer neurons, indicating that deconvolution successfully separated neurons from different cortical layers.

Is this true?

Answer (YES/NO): YES